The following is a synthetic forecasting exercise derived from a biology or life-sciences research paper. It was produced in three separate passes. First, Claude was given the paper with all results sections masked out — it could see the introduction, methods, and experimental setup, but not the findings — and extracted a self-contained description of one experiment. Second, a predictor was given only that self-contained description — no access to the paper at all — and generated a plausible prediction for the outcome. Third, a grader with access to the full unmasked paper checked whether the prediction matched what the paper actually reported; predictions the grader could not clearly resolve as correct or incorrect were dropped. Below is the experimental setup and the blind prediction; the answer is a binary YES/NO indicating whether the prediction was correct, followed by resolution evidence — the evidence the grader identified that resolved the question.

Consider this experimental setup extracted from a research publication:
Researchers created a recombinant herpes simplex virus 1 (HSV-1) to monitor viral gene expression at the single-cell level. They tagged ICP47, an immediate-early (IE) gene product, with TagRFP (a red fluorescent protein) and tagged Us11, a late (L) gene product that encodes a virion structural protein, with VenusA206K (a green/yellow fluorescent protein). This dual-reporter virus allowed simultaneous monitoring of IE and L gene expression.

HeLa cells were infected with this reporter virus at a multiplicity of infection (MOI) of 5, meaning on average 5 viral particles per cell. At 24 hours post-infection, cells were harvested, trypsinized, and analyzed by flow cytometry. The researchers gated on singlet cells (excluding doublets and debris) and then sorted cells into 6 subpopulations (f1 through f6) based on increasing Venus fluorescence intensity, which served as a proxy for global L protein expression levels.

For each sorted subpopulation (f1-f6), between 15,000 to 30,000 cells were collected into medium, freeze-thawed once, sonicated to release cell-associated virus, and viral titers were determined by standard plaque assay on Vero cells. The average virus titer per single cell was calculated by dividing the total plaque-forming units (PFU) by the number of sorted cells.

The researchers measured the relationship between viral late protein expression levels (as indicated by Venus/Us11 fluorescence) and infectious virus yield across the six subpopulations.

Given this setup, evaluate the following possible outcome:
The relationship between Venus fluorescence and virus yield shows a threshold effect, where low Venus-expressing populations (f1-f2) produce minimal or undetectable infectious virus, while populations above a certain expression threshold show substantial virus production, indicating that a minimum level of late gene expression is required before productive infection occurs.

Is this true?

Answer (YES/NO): NO